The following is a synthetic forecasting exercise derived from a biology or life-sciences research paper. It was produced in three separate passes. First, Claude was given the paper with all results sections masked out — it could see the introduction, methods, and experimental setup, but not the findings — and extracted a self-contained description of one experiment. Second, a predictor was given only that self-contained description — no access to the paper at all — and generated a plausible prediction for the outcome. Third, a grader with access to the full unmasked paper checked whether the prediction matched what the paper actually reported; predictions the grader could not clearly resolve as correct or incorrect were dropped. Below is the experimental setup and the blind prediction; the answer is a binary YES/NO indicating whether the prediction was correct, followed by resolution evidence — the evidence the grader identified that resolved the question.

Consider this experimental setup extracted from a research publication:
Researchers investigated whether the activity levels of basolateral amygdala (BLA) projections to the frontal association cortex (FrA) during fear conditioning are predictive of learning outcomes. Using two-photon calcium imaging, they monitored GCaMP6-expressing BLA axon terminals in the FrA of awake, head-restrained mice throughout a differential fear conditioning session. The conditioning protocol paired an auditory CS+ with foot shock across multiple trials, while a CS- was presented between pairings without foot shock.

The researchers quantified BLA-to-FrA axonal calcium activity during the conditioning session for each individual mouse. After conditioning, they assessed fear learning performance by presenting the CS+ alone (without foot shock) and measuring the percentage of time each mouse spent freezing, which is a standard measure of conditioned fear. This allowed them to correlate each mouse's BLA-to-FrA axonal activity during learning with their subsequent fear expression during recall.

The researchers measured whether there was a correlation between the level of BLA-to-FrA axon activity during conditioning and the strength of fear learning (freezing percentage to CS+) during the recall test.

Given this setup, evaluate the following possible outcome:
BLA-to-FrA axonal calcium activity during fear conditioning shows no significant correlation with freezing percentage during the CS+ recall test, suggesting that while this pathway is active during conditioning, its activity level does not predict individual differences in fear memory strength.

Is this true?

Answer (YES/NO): NO